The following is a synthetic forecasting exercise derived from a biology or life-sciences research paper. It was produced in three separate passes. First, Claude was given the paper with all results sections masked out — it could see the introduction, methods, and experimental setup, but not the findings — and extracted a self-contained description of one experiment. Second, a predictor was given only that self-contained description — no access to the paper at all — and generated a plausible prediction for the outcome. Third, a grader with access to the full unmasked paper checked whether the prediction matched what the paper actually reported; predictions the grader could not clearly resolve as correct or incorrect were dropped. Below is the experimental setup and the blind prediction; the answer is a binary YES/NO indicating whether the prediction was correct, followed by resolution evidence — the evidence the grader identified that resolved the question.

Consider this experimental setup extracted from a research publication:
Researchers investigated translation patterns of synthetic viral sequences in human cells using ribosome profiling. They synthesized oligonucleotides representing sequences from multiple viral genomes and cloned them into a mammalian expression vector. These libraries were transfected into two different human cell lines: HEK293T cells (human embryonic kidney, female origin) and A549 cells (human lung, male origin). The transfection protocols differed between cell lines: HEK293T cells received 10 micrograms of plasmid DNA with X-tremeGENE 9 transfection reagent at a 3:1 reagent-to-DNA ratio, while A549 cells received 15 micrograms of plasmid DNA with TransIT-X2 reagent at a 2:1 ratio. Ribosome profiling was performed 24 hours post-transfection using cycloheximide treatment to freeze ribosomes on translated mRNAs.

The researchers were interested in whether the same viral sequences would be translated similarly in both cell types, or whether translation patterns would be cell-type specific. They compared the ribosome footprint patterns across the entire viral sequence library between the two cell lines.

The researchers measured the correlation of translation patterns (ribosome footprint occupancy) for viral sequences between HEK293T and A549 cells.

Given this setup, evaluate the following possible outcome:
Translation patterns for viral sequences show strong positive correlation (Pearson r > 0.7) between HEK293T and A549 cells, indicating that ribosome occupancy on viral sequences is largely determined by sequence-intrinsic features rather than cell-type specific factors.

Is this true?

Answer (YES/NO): YES